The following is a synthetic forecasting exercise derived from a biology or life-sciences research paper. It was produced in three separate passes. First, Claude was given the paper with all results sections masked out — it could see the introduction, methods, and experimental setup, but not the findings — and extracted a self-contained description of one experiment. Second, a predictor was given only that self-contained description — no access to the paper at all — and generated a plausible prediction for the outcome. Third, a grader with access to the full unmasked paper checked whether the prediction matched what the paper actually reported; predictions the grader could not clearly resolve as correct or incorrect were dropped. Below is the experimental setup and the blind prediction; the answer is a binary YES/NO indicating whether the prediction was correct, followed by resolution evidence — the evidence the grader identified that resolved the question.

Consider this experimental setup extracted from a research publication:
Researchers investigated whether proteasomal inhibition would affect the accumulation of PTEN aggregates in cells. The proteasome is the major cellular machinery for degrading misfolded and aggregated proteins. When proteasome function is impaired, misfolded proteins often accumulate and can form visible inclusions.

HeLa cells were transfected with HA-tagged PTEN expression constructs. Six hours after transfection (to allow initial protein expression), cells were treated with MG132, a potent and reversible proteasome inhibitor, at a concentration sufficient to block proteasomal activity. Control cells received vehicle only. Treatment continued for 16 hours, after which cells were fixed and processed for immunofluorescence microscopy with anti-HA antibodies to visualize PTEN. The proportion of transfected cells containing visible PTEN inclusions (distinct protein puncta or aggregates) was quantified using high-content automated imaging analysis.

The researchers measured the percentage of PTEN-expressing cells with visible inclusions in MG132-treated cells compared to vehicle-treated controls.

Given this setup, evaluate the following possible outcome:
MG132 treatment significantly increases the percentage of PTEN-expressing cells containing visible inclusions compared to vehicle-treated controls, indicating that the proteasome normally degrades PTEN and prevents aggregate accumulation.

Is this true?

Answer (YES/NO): NO